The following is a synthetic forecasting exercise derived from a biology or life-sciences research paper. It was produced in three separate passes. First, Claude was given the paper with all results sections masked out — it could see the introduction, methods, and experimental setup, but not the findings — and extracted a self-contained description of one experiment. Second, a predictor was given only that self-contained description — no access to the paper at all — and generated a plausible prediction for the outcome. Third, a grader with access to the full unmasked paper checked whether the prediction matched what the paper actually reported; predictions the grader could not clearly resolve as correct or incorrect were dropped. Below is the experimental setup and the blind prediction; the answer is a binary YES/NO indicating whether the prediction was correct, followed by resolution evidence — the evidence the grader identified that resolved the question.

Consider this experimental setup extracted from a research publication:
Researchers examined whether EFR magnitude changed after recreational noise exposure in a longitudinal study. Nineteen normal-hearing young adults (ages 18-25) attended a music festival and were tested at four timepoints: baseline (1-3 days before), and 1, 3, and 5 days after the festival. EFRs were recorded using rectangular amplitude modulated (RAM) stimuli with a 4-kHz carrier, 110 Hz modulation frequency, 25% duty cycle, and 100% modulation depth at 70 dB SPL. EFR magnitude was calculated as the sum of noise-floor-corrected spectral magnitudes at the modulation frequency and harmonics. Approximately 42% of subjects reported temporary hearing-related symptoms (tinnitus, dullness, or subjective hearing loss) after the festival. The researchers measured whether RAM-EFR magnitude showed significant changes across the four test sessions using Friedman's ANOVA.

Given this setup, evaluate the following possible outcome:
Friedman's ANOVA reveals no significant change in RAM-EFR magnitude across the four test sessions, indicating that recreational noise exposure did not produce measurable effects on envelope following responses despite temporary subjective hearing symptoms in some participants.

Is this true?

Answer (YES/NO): YES